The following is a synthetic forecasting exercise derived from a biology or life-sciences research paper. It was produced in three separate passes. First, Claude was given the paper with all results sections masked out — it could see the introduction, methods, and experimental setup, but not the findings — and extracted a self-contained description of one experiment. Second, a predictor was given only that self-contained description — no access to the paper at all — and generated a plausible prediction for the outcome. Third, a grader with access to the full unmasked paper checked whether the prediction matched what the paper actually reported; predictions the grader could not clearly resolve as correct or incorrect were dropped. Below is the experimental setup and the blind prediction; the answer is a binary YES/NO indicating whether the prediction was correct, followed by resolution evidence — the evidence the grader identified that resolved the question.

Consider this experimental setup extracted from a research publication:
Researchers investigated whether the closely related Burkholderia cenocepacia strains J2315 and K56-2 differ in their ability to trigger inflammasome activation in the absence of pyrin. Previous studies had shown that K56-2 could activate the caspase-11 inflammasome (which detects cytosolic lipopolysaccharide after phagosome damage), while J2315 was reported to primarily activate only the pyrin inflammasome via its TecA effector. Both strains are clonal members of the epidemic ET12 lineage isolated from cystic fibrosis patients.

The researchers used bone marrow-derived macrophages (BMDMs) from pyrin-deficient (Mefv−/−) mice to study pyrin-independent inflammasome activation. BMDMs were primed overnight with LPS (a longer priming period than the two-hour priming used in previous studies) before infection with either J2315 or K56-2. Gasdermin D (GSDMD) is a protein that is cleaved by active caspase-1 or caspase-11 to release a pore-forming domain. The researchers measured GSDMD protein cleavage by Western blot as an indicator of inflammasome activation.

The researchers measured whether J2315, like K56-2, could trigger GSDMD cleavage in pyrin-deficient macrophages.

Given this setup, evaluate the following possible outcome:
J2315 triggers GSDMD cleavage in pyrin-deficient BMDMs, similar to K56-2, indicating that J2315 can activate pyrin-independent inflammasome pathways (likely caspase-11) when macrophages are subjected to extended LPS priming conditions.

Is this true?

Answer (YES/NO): YES